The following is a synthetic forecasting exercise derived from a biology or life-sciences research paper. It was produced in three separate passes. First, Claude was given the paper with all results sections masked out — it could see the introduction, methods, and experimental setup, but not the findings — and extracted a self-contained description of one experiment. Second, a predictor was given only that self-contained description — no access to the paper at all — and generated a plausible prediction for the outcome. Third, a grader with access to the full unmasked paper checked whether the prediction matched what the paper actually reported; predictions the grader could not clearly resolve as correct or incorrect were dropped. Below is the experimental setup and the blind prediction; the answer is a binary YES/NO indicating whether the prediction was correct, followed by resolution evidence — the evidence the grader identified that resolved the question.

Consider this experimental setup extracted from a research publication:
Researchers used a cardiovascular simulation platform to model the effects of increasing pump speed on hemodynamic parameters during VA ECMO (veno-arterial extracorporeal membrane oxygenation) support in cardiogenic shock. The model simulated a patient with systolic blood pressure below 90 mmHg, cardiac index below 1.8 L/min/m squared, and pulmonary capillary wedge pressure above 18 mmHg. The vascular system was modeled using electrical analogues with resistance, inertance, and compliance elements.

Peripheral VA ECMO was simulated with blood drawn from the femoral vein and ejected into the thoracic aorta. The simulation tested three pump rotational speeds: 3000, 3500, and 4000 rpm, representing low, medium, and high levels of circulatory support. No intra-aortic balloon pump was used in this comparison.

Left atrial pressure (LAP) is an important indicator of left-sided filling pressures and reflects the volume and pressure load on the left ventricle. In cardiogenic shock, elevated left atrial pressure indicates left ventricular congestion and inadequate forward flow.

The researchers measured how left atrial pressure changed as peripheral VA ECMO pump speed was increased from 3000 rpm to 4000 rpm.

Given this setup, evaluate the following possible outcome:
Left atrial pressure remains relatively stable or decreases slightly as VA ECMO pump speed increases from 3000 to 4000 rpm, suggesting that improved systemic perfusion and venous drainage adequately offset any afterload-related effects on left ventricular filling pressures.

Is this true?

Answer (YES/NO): NO